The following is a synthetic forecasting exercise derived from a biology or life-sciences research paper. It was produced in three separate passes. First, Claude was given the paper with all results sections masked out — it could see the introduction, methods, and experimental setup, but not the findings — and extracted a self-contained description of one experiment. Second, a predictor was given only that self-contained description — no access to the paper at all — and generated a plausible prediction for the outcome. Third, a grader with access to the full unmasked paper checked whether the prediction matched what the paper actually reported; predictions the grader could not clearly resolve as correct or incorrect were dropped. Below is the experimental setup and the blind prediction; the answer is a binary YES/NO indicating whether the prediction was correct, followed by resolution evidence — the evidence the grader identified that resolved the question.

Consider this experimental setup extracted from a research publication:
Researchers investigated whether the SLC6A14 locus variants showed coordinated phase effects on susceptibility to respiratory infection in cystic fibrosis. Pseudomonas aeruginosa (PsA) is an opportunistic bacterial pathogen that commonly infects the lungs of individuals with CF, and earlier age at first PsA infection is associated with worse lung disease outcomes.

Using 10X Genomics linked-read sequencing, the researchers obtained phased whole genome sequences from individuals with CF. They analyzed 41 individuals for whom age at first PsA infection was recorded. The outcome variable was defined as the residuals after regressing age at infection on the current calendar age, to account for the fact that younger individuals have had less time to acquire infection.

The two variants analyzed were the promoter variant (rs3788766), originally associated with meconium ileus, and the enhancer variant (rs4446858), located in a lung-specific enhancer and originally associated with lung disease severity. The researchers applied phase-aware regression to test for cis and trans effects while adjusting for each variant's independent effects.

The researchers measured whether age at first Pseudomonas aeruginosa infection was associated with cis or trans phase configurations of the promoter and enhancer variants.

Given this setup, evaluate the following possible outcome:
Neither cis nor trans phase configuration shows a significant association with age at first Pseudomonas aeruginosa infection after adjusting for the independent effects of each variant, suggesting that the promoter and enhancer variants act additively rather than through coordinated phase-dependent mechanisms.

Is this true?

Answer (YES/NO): NO